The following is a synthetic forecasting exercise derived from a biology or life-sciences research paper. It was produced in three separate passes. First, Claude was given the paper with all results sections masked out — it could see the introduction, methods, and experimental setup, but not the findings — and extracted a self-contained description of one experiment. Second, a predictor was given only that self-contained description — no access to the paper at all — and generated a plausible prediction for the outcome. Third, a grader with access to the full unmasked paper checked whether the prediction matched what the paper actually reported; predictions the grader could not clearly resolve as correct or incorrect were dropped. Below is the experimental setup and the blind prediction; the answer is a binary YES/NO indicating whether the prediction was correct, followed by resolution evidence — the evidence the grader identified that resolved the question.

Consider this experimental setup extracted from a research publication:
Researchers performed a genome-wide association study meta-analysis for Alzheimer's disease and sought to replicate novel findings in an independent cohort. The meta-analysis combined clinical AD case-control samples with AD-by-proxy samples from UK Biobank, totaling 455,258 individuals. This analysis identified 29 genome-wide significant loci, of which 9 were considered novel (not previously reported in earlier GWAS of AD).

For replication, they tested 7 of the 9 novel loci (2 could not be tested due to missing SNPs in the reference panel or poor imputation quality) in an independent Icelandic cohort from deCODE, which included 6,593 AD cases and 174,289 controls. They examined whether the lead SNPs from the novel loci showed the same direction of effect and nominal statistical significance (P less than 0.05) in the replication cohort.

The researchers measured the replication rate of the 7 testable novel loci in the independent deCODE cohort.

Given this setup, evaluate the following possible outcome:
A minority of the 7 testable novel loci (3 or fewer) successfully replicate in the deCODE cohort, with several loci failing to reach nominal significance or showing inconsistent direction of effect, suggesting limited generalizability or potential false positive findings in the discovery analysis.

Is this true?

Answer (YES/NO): NO